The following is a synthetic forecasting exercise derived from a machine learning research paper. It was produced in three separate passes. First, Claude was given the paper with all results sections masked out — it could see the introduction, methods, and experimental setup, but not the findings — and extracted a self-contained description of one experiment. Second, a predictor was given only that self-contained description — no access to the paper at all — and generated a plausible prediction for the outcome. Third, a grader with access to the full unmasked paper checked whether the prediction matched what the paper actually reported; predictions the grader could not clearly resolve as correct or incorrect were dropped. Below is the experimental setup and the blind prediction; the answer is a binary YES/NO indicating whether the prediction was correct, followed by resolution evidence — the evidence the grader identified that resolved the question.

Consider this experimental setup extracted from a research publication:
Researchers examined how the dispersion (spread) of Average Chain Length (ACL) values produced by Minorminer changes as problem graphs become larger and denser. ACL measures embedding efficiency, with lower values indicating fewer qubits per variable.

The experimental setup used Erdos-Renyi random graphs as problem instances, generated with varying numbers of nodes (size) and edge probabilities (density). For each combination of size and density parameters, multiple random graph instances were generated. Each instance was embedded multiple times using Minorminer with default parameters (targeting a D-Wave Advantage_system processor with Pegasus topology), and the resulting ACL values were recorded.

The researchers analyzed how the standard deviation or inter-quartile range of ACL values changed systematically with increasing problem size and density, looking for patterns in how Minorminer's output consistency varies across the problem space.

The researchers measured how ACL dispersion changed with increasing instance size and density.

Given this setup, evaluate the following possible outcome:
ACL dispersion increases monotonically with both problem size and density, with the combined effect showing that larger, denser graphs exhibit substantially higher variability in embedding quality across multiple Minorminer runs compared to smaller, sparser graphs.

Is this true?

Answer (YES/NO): NO